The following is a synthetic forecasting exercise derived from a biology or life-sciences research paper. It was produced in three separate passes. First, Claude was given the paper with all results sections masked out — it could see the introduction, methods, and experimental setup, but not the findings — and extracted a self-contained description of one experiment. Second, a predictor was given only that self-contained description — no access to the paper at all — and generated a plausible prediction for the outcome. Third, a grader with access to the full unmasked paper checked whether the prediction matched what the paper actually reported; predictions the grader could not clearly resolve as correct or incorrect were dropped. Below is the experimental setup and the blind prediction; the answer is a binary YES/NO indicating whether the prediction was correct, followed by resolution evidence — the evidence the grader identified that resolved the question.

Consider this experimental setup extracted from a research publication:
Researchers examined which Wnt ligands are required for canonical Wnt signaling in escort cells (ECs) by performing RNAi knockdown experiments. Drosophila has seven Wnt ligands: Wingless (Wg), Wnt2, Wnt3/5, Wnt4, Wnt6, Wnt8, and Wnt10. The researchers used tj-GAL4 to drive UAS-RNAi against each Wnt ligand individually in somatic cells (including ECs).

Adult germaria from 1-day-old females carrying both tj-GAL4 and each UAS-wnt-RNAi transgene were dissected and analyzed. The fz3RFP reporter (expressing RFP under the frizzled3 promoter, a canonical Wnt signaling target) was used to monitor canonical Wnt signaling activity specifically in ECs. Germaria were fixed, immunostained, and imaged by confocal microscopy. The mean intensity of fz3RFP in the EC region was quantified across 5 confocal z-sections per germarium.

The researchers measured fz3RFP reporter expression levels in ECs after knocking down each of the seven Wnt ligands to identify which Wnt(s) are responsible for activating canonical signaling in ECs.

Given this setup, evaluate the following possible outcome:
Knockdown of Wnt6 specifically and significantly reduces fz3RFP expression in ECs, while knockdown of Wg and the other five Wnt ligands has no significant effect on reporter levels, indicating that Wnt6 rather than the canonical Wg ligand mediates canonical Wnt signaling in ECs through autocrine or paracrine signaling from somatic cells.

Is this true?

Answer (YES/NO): NO